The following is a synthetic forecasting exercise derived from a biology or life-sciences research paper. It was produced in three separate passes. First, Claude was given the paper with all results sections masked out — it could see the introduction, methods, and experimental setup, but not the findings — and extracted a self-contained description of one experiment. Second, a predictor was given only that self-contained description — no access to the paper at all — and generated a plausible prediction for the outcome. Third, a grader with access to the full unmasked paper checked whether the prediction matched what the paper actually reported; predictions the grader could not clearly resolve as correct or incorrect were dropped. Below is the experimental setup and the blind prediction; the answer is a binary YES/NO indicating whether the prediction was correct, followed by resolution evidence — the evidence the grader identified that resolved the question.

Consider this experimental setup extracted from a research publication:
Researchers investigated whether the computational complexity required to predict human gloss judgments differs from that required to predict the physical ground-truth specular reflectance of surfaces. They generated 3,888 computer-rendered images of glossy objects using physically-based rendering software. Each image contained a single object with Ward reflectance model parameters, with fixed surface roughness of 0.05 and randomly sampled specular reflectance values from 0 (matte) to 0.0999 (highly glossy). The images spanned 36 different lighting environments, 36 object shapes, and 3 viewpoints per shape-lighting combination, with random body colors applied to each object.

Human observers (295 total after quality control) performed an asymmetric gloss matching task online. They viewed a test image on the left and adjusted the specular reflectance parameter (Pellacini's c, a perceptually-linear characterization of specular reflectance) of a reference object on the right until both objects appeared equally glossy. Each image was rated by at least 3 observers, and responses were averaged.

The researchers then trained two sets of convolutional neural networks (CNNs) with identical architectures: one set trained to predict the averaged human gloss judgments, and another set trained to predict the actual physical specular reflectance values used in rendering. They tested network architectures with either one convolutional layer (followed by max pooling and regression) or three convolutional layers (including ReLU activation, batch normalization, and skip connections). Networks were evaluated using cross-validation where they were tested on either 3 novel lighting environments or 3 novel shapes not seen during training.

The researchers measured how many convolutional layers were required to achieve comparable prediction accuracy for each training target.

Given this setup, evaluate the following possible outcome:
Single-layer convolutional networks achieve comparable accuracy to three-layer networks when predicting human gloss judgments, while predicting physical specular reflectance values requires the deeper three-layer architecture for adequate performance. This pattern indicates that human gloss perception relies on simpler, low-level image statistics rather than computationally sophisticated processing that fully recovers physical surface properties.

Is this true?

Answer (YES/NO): NO